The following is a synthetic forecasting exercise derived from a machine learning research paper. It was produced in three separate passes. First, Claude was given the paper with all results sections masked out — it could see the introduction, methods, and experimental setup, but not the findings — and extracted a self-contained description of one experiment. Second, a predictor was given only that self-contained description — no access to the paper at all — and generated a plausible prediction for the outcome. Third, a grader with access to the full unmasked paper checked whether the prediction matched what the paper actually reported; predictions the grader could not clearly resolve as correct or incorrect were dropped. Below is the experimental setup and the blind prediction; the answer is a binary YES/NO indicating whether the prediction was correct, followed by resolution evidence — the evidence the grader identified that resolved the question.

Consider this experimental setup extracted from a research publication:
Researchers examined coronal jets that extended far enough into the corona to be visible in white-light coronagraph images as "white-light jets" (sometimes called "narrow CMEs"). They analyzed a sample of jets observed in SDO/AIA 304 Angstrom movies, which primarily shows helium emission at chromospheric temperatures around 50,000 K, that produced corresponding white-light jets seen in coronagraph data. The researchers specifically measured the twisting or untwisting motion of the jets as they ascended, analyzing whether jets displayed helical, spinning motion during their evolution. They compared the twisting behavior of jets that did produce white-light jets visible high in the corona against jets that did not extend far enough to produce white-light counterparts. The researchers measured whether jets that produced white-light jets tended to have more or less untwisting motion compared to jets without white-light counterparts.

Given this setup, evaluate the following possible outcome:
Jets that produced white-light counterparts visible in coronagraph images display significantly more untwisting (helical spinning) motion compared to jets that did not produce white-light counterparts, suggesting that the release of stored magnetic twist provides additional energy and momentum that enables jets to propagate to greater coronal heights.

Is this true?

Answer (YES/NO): YES